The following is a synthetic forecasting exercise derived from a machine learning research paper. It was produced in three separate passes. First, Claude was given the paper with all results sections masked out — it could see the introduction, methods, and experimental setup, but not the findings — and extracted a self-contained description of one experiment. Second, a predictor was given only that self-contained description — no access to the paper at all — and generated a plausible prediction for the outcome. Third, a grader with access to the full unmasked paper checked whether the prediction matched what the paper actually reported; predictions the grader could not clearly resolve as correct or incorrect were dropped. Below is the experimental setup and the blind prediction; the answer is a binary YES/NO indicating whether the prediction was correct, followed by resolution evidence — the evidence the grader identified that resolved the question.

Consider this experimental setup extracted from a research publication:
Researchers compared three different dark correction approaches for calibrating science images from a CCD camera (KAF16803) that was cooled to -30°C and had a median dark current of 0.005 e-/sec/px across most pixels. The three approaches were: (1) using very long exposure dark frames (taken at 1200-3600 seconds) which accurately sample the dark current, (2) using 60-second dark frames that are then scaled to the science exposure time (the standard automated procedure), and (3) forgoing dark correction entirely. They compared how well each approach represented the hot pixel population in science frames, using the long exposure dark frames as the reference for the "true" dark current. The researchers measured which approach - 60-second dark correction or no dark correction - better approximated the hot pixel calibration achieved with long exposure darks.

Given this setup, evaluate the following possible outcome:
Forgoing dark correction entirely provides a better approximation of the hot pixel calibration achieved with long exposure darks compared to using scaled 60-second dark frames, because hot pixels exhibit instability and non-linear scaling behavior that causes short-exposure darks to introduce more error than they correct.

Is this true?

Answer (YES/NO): YES